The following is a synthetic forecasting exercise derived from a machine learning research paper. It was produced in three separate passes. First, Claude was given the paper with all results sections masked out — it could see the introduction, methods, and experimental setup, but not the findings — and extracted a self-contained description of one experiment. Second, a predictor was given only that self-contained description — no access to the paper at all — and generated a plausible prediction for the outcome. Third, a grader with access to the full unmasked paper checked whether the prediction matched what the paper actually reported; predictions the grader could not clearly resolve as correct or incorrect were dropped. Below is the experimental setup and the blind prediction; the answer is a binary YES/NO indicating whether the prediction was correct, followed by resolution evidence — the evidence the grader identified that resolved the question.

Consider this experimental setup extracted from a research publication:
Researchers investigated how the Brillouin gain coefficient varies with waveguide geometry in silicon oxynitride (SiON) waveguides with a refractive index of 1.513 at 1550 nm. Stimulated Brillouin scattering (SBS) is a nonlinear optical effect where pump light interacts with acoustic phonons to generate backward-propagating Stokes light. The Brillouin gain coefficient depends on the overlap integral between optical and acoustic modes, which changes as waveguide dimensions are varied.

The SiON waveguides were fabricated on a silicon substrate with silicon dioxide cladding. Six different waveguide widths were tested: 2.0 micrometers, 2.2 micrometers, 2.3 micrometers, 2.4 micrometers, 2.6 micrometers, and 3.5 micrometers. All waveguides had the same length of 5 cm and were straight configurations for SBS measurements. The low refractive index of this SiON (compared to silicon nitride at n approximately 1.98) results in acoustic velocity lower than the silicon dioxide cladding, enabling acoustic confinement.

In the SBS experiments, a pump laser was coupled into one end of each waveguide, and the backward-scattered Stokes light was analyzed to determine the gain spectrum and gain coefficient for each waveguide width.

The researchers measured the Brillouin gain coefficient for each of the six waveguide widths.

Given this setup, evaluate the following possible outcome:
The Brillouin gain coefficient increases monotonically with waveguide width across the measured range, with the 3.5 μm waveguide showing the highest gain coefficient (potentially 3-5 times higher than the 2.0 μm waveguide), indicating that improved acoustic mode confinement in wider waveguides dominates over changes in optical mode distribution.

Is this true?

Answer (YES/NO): YES